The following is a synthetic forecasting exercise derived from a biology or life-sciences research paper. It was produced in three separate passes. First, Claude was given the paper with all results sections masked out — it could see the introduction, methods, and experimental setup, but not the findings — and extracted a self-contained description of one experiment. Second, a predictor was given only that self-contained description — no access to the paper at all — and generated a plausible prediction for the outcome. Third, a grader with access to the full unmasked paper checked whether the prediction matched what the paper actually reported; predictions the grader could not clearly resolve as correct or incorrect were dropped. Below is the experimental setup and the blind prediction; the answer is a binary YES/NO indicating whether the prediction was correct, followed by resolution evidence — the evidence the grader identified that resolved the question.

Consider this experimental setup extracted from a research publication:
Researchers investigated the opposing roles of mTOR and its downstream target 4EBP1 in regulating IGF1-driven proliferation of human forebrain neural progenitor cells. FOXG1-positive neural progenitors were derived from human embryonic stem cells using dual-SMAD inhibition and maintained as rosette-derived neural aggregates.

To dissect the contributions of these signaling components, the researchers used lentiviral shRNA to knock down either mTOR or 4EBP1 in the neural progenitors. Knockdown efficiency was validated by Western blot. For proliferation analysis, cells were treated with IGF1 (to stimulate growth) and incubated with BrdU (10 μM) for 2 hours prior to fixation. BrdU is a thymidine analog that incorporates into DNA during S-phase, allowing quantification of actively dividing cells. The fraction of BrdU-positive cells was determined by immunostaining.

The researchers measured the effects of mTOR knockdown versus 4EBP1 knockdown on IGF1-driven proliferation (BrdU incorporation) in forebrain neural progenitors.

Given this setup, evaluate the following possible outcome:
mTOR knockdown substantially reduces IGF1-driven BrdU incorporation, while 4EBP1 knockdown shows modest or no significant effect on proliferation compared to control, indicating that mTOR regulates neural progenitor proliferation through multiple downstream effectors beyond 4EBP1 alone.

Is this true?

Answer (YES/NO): NO